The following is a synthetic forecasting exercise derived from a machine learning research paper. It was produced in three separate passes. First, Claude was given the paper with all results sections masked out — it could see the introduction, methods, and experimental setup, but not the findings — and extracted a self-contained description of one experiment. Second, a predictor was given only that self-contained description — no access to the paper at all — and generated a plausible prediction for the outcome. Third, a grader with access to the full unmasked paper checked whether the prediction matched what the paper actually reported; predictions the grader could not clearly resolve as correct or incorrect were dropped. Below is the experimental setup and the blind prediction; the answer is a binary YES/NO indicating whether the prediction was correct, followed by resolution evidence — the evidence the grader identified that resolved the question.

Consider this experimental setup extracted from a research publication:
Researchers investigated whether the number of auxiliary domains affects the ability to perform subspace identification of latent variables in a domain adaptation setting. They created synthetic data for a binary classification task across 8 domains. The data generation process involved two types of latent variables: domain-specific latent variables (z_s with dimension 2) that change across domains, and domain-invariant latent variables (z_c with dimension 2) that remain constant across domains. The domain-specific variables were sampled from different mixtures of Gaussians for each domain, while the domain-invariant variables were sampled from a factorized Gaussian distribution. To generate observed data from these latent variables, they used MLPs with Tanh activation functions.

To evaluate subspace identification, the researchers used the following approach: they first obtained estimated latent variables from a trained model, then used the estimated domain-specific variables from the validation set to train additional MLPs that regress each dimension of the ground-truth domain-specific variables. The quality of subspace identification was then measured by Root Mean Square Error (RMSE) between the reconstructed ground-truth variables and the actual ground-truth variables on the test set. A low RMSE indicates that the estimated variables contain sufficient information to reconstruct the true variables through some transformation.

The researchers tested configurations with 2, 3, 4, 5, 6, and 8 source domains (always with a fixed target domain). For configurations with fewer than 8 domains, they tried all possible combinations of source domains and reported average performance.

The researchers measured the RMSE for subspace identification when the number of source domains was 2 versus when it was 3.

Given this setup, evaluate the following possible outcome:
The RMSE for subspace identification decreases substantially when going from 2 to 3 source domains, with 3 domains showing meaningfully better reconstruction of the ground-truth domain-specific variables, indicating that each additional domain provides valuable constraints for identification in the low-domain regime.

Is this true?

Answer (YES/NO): YES